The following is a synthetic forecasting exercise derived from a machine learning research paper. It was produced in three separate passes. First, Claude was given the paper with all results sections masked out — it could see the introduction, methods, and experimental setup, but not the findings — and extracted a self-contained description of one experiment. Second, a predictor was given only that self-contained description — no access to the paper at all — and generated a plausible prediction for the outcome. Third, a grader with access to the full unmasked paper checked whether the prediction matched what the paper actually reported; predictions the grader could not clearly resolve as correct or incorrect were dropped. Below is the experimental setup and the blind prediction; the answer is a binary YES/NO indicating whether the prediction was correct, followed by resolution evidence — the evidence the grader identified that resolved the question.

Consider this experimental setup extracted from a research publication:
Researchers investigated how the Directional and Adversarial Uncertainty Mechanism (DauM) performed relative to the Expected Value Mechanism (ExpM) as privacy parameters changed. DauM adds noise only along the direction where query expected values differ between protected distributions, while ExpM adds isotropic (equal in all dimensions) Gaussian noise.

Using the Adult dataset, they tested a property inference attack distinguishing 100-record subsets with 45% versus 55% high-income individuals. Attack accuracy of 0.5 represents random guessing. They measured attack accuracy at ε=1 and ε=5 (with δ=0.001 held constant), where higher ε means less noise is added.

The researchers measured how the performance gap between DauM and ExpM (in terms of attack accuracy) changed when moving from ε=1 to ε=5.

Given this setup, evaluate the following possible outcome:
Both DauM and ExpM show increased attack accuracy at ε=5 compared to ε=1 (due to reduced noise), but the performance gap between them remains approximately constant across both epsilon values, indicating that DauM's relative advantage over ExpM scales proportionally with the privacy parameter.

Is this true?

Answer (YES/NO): NO